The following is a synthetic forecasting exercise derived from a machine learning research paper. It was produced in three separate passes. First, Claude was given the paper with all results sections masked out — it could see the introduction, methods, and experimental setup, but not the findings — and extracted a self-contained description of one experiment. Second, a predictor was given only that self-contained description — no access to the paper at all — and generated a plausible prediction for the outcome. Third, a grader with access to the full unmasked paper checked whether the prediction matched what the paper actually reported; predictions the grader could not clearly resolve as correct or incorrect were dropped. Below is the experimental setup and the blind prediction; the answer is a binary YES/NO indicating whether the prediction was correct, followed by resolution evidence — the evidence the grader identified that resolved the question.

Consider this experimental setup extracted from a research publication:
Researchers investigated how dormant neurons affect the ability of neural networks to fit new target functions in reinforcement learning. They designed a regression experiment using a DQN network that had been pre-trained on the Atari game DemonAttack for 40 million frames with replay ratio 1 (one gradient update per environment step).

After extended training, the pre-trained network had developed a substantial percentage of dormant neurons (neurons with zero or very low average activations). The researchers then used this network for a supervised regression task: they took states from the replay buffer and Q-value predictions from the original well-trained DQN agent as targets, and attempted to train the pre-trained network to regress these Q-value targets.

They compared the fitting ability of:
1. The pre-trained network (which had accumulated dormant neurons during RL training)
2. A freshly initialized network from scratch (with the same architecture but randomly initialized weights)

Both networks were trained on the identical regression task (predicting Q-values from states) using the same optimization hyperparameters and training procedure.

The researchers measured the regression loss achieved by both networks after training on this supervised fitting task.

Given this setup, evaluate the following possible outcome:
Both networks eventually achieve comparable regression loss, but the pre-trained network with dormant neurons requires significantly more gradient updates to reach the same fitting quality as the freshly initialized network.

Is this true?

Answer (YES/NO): NO